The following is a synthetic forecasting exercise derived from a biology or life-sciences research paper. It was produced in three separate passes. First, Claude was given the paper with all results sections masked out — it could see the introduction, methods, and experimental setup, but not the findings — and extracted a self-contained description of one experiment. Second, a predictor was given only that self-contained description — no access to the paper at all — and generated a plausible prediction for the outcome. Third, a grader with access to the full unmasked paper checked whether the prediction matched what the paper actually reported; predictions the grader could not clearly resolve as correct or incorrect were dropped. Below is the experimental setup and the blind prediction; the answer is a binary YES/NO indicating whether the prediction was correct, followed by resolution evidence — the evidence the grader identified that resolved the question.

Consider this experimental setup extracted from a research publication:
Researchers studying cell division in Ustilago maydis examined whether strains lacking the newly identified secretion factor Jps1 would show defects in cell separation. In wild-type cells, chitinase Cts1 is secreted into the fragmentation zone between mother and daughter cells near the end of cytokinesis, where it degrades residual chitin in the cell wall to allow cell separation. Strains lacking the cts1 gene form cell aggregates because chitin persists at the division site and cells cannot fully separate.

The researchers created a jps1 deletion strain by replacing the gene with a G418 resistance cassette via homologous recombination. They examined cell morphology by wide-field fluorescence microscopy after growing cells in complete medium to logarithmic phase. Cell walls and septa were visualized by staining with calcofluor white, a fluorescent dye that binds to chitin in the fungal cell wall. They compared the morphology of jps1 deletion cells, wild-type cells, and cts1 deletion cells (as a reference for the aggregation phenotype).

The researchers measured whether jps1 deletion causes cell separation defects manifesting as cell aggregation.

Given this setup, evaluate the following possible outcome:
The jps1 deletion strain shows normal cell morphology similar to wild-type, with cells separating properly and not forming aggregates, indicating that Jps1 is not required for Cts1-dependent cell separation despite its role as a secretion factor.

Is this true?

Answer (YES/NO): YES